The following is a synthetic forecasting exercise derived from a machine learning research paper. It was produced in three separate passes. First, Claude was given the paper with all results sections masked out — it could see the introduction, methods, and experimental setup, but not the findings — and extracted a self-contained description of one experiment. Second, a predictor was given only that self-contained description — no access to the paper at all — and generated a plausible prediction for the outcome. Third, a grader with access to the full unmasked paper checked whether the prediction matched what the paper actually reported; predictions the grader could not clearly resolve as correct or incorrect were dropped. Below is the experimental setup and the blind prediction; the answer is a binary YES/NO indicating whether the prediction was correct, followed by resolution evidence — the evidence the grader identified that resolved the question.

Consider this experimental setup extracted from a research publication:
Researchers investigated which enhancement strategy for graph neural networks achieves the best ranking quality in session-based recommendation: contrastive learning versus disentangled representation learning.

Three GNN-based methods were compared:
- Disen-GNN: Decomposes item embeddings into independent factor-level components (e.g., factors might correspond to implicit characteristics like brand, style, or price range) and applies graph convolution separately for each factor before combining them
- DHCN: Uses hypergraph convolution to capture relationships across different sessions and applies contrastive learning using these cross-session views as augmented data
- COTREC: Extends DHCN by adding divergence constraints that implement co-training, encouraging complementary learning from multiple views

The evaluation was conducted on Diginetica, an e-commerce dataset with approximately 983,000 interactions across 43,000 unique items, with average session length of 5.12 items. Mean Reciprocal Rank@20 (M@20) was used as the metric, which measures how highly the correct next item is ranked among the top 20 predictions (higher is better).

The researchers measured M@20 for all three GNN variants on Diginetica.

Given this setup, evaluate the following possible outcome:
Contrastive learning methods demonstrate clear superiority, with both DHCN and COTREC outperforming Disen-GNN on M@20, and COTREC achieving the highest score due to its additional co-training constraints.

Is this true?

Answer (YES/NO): NO